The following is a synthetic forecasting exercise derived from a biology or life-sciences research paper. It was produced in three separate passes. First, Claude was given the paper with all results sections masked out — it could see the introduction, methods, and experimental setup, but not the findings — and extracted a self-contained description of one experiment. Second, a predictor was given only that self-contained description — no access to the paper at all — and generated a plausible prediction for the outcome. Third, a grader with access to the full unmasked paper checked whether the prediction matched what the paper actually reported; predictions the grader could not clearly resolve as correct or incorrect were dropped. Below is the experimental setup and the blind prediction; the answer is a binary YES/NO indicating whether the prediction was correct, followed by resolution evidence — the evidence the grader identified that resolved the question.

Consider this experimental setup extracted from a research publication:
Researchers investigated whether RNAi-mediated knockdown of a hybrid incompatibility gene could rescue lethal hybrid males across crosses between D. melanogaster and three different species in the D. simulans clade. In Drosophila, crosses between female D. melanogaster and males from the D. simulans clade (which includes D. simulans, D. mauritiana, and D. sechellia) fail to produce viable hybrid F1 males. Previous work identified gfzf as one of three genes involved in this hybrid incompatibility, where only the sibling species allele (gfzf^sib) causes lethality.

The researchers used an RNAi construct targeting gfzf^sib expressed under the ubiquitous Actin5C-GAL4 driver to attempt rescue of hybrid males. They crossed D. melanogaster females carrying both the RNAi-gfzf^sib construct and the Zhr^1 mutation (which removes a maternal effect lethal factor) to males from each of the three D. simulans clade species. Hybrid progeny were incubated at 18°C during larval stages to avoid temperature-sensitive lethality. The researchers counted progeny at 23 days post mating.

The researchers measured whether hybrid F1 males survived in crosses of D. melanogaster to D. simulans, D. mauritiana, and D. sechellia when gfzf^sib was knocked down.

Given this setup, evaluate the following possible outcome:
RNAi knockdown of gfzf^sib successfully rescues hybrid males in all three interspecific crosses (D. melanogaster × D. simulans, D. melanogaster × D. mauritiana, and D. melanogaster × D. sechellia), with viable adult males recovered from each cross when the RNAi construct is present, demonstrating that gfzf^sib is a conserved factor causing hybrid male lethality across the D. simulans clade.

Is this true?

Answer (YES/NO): NO